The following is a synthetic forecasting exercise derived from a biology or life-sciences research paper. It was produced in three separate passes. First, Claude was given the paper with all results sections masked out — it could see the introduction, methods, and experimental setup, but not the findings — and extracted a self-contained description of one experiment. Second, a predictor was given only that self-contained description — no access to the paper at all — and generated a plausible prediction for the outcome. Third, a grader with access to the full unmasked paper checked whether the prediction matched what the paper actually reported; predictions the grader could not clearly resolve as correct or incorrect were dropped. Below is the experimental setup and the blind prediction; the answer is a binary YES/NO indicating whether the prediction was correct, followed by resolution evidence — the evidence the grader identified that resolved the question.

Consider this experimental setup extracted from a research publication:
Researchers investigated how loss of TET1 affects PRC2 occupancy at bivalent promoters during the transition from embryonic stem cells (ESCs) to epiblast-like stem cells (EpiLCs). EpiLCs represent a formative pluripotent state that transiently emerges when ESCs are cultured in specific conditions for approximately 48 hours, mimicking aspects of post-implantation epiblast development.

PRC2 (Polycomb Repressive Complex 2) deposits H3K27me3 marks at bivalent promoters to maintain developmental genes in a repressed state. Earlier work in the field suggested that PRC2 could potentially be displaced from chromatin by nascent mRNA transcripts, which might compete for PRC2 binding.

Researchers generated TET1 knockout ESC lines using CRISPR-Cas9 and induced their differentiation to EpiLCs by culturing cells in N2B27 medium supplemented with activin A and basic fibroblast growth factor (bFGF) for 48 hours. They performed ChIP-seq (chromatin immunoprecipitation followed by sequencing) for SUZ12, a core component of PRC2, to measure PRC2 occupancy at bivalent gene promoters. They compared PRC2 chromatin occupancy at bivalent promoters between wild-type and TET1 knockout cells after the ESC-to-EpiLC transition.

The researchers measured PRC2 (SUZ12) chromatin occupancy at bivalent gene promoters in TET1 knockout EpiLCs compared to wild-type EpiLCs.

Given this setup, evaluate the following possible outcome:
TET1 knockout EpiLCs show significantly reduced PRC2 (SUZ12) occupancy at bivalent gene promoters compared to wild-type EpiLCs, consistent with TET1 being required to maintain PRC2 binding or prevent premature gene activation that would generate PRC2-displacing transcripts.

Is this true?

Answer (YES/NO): YES